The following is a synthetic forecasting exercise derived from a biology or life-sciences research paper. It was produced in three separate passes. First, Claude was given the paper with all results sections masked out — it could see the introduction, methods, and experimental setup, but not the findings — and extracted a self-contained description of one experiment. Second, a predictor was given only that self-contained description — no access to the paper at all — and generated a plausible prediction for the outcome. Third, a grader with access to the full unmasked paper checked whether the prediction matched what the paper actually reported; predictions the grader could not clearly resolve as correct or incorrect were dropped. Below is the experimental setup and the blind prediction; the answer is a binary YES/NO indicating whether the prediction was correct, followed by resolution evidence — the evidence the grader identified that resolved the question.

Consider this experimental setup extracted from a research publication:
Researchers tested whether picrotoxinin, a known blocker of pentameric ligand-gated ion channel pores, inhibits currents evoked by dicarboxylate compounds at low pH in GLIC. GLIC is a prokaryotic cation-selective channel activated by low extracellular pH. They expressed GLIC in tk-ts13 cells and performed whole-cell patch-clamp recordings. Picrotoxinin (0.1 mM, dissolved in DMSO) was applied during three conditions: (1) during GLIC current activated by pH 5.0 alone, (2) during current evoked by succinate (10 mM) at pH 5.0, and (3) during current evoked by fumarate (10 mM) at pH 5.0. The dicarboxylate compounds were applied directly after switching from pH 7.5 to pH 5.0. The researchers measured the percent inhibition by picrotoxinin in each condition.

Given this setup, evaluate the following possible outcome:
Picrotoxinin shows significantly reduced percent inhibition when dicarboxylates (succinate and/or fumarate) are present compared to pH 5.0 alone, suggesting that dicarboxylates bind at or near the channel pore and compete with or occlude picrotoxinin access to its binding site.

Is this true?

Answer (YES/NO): NO